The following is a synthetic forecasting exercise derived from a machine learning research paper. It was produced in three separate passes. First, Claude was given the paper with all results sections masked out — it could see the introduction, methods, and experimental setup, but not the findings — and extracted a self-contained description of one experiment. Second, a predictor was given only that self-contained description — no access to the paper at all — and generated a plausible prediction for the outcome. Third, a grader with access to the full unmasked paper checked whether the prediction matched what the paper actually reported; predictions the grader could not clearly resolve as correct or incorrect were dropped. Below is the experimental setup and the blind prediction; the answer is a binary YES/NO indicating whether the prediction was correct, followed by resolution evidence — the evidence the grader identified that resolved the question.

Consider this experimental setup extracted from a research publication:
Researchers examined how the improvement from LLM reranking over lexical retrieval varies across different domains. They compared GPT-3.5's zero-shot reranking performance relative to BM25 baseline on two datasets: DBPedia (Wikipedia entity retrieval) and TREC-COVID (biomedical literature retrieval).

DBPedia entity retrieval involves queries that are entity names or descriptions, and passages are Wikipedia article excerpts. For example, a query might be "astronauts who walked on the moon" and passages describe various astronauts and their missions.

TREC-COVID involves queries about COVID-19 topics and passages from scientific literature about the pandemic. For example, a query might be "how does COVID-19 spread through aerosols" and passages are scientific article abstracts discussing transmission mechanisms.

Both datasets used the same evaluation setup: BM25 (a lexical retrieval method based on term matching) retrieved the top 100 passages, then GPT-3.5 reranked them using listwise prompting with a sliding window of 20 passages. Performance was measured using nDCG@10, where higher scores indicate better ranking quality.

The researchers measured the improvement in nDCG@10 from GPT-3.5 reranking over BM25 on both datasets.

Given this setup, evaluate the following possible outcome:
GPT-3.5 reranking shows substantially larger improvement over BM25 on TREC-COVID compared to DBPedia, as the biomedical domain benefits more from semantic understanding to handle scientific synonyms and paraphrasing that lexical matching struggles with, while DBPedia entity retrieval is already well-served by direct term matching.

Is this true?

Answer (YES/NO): YES